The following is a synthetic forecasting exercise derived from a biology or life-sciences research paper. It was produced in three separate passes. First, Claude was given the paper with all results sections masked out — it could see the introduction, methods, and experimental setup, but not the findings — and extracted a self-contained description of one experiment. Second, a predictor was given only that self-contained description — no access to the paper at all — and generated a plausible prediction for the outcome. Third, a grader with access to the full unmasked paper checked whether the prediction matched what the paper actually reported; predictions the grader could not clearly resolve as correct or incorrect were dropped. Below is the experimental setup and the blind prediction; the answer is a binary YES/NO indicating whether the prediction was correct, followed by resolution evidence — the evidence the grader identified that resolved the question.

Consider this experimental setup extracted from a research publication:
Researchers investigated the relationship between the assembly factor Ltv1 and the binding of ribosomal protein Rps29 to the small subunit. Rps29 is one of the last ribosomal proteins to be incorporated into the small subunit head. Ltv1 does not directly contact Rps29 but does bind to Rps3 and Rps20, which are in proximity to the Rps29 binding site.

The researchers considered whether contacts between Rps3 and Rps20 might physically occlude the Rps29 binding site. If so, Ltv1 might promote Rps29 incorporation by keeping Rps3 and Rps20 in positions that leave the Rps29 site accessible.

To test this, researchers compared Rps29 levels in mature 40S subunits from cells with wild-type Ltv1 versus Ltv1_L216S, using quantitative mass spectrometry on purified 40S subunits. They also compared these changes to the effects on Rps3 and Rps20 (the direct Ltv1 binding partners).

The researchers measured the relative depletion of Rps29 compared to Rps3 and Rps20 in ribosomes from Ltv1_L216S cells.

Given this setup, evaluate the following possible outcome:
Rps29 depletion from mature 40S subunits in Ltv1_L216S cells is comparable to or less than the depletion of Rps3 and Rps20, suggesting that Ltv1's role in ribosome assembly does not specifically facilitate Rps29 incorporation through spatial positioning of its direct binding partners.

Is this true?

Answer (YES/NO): NO